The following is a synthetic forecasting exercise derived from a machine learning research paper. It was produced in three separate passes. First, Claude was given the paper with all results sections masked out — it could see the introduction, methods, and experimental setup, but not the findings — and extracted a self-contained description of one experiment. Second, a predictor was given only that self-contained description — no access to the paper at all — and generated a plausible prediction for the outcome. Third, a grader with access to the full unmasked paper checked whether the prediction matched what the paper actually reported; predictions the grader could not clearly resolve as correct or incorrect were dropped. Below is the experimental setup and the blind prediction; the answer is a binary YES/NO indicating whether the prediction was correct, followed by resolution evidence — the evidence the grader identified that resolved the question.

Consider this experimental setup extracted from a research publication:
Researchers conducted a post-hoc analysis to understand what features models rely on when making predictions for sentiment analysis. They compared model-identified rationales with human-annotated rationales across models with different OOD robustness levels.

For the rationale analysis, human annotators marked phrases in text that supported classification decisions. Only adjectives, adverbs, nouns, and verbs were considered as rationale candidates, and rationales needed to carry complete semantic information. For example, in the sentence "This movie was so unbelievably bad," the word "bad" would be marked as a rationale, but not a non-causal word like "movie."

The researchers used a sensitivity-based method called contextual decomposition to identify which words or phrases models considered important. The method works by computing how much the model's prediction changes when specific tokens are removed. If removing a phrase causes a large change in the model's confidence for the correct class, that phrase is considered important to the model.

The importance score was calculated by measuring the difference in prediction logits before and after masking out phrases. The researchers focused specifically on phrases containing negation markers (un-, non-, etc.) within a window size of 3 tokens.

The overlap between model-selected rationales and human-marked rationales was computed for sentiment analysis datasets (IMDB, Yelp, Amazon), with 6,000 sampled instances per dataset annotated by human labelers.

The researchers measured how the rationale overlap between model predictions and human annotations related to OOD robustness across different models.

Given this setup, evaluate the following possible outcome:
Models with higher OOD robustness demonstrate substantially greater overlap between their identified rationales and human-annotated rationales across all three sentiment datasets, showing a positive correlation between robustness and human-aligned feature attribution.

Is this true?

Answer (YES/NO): NO